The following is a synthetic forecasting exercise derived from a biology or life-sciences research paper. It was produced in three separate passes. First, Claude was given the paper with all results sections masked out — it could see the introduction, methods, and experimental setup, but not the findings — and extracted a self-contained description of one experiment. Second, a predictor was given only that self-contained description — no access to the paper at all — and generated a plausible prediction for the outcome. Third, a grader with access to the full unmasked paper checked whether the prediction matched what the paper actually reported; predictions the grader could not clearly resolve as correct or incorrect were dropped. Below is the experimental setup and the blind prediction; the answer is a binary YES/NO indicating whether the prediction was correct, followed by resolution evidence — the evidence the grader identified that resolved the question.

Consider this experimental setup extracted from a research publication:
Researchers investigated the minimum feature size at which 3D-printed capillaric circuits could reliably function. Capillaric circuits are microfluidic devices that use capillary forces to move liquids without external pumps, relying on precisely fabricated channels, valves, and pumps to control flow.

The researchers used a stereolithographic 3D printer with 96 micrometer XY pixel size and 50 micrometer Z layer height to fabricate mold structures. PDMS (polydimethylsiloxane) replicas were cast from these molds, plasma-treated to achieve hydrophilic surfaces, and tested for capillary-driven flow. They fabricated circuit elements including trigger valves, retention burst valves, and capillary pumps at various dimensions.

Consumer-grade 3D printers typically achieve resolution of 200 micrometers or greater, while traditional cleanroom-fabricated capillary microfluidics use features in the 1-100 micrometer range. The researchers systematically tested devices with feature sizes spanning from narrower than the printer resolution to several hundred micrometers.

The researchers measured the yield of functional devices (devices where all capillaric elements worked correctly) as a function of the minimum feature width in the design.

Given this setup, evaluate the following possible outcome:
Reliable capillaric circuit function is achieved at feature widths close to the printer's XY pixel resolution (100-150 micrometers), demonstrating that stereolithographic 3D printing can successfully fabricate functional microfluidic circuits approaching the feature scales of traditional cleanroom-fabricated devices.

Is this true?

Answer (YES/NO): NO